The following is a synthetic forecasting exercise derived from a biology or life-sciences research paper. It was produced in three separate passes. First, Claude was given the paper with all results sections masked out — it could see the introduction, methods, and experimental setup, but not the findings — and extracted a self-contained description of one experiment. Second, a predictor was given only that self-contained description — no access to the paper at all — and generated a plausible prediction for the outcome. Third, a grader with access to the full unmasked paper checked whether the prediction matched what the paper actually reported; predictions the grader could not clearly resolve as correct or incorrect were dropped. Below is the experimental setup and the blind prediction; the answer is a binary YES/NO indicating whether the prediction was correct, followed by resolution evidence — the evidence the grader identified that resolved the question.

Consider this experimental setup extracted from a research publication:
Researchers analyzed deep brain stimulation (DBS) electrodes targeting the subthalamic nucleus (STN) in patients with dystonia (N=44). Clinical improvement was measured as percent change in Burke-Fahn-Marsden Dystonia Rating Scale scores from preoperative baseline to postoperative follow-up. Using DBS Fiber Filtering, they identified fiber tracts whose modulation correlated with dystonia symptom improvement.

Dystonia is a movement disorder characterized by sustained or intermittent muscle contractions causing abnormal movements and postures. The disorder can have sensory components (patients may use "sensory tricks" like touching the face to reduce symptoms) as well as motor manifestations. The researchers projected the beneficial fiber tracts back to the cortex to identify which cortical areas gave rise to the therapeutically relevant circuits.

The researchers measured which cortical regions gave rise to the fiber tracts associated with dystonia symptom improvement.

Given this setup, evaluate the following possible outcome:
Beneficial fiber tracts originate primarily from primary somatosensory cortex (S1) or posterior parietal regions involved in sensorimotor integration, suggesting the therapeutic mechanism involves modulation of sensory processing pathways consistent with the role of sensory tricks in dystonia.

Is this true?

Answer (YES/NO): NO